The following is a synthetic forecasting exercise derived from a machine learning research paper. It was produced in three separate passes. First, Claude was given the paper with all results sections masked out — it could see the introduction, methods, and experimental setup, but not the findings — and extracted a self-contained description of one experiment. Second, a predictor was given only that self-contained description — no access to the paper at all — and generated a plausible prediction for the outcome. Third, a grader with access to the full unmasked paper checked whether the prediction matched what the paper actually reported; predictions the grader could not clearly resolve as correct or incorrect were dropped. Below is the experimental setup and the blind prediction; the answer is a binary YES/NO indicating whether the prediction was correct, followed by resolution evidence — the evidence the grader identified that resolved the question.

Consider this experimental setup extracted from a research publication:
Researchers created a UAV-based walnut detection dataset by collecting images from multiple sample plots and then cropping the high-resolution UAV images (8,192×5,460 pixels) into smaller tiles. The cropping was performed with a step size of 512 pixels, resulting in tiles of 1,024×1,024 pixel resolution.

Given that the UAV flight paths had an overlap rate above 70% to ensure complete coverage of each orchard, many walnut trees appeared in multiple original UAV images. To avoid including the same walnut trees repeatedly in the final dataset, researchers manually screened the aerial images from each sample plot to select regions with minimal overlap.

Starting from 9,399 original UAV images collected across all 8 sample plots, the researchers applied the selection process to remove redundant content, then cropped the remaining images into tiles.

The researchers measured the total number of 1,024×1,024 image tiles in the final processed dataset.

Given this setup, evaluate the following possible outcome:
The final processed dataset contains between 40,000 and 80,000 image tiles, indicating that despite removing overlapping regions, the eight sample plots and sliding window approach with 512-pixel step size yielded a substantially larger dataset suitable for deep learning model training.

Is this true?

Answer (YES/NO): NO